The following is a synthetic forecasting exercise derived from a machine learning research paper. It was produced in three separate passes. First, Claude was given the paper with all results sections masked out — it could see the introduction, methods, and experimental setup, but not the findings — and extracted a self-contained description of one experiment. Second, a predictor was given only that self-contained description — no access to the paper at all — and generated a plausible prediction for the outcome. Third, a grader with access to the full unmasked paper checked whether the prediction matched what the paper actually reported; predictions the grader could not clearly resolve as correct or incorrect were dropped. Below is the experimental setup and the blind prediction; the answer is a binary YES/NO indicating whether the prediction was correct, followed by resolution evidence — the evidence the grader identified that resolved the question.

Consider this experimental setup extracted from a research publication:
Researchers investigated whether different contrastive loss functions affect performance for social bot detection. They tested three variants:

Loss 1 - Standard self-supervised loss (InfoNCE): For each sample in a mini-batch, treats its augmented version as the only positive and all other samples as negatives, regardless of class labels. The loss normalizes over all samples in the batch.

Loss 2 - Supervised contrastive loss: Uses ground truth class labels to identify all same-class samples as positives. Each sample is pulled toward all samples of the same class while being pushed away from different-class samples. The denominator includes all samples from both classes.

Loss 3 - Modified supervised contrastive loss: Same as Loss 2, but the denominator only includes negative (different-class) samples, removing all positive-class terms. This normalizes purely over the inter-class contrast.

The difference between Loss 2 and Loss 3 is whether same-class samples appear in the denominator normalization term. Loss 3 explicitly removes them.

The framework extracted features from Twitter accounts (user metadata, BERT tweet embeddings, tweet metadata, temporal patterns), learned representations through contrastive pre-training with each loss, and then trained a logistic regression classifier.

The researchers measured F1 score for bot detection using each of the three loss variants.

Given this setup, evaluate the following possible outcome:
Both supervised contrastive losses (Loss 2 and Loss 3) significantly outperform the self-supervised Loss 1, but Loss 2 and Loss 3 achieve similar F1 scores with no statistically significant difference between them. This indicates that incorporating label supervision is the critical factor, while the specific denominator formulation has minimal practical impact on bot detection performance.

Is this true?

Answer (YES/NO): NO